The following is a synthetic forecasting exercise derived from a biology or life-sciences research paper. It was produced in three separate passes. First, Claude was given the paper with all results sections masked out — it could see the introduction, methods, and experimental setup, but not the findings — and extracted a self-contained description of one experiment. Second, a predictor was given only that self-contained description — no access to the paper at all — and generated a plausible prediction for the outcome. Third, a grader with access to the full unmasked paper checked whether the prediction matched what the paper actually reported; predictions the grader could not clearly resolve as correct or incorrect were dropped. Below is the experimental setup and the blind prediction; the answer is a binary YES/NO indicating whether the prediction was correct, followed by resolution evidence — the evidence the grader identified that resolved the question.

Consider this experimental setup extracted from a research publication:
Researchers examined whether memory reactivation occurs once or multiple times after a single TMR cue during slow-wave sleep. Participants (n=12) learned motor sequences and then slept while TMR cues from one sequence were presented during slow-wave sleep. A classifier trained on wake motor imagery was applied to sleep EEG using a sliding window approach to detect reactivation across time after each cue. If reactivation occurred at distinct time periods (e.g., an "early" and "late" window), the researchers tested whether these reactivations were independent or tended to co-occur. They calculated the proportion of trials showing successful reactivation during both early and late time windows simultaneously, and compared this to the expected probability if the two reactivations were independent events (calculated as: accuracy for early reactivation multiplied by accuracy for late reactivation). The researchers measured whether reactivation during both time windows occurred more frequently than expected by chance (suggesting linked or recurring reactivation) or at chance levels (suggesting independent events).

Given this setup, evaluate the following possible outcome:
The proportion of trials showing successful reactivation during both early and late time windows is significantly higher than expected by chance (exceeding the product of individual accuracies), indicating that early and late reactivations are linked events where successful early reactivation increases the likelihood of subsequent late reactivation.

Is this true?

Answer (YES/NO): NO